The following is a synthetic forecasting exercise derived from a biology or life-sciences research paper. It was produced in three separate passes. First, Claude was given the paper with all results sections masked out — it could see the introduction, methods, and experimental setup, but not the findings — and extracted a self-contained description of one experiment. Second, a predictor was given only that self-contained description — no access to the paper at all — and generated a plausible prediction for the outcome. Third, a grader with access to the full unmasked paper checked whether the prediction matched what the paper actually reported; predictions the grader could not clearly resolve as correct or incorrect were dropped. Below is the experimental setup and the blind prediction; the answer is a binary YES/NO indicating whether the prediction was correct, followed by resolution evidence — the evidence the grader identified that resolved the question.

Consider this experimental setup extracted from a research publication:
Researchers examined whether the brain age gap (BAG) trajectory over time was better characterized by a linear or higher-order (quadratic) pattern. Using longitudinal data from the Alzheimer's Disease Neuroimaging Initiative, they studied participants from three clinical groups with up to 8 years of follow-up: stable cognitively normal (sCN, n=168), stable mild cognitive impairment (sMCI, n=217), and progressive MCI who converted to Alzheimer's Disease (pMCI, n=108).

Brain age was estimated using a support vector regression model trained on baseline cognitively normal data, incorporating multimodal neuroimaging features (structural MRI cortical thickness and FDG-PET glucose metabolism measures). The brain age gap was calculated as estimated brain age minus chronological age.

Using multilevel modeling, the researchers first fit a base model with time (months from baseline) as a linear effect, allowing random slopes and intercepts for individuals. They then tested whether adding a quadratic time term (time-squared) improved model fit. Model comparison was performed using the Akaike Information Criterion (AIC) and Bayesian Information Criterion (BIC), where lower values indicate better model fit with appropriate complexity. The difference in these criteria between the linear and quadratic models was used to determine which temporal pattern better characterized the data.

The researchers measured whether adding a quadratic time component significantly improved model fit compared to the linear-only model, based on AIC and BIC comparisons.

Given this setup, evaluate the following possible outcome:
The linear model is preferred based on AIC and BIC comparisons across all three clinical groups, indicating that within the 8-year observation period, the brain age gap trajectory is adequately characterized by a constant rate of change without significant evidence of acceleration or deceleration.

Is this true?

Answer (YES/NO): YES